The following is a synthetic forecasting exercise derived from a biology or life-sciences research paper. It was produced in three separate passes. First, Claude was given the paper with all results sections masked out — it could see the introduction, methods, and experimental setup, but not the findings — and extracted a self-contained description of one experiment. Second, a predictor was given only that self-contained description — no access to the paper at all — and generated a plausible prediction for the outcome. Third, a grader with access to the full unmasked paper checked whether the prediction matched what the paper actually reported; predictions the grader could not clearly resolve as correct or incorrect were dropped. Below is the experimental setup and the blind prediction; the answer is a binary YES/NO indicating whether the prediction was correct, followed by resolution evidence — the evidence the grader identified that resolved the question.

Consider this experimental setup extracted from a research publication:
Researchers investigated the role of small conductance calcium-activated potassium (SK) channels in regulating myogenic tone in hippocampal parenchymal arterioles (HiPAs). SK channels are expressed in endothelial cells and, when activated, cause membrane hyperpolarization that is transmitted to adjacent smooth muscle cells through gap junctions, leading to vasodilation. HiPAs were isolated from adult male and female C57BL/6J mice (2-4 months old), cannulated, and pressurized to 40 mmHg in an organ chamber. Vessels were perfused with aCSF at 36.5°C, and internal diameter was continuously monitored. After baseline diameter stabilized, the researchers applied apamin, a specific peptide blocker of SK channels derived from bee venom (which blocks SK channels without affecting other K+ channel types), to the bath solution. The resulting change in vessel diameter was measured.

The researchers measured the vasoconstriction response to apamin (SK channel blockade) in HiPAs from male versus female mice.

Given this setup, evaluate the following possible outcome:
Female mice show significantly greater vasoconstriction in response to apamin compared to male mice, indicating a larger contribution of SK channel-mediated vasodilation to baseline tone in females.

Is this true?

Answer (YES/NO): YES